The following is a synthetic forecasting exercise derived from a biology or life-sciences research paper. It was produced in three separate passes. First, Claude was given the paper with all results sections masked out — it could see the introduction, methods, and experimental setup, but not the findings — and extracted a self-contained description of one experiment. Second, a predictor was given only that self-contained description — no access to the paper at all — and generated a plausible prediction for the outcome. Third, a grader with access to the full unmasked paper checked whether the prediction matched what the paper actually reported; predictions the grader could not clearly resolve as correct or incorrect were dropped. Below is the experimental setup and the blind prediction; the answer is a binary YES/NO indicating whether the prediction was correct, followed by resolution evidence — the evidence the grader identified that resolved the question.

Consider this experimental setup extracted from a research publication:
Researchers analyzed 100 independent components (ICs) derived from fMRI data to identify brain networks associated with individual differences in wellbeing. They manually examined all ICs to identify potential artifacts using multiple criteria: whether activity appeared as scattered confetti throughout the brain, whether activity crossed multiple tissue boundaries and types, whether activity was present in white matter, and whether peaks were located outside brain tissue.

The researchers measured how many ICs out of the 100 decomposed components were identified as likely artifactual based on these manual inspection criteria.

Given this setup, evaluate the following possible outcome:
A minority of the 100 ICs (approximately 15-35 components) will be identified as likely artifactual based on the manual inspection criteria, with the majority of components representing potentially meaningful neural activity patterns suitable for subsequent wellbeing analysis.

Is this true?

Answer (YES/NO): NO